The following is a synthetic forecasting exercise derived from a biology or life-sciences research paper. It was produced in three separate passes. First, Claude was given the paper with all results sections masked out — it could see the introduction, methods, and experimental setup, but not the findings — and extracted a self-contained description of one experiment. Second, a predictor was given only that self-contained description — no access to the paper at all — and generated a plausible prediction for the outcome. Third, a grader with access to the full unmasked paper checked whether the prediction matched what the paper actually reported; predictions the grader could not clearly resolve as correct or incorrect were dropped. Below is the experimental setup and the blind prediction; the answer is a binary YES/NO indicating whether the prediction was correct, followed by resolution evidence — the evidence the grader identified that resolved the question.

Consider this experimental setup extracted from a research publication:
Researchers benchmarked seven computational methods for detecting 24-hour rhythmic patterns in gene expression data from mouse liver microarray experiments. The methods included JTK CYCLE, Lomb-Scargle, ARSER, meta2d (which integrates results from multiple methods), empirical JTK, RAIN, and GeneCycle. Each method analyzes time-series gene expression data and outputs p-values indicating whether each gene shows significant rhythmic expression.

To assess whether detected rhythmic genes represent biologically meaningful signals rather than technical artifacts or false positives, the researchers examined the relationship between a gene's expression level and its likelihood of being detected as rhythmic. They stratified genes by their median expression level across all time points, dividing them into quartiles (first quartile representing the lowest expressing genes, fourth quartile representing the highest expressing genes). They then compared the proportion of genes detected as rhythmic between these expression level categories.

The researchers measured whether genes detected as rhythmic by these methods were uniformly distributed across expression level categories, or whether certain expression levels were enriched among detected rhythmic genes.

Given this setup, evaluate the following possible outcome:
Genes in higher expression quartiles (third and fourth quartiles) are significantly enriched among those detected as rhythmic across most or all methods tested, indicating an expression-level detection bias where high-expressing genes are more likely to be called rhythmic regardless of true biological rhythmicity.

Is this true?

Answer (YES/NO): YES